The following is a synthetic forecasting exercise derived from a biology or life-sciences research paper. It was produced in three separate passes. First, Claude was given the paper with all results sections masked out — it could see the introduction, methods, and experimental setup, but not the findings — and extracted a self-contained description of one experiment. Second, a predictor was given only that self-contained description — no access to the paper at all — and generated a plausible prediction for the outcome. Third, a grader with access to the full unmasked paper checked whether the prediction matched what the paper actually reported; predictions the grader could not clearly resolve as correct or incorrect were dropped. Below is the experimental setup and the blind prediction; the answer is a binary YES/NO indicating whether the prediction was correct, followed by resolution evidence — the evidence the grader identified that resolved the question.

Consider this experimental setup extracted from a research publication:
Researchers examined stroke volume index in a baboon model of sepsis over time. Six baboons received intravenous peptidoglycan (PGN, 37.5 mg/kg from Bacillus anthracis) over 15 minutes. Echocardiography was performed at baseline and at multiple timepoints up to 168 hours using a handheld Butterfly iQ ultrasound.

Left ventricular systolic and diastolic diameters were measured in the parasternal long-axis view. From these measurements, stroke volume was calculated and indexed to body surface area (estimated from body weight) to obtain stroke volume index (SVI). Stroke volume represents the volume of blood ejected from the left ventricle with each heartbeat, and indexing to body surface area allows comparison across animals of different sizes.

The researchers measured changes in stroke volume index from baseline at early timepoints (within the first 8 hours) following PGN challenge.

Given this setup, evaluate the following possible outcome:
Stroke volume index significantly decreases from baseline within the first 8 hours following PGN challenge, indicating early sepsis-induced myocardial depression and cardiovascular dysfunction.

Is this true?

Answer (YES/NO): YES